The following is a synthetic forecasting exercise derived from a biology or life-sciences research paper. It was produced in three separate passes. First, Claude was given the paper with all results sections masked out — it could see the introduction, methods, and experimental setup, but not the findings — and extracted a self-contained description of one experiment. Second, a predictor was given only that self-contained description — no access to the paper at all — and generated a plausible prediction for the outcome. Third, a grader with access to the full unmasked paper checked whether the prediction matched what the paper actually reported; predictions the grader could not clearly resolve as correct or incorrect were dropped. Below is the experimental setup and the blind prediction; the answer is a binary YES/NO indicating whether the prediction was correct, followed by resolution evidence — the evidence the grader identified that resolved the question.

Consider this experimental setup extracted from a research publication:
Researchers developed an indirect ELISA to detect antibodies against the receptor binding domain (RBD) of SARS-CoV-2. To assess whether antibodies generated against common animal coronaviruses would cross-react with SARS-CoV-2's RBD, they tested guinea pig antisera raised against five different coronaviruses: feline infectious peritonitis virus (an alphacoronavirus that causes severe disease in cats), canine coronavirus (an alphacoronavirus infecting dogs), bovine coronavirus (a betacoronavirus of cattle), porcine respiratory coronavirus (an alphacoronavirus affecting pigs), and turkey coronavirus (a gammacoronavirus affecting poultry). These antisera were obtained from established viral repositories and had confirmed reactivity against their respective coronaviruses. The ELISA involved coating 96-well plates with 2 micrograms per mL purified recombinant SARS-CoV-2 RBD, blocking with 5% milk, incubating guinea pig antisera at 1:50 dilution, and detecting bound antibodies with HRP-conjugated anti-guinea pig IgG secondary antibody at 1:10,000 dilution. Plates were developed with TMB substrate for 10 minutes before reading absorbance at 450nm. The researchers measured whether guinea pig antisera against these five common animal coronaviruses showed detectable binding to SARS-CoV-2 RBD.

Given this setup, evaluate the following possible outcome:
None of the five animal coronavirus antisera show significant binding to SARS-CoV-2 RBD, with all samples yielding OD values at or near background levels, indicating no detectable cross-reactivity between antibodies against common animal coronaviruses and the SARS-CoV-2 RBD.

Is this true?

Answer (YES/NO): YES